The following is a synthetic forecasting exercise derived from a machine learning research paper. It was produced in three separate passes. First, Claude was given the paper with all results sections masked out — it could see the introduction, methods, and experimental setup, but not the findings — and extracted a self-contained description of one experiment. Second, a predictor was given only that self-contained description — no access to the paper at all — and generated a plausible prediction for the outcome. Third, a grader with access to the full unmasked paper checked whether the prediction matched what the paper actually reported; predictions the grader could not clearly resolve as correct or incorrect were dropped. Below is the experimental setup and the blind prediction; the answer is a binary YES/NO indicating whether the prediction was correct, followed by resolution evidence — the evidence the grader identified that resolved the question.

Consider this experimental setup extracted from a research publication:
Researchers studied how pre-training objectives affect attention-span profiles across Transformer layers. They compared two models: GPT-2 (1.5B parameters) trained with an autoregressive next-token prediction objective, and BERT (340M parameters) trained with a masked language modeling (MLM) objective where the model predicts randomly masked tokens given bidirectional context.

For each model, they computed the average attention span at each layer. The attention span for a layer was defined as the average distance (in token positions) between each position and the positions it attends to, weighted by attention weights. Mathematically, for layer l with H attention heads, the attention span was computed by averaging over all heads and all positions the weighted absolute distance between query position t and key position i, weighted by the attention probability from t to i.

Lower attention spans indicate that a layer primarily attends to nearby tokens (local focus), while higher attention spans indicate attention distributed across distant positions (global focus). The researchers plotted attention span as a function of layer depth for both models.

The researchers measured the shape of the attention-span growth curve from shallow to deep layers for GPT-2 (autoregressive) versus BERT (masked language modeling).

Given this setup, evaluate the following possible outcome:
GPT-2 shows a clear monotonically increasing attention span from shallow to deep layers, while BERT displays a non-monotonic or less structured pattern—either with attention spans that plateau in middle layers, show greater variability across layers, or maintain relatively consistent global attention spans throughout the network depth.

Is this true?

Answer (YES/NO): NO